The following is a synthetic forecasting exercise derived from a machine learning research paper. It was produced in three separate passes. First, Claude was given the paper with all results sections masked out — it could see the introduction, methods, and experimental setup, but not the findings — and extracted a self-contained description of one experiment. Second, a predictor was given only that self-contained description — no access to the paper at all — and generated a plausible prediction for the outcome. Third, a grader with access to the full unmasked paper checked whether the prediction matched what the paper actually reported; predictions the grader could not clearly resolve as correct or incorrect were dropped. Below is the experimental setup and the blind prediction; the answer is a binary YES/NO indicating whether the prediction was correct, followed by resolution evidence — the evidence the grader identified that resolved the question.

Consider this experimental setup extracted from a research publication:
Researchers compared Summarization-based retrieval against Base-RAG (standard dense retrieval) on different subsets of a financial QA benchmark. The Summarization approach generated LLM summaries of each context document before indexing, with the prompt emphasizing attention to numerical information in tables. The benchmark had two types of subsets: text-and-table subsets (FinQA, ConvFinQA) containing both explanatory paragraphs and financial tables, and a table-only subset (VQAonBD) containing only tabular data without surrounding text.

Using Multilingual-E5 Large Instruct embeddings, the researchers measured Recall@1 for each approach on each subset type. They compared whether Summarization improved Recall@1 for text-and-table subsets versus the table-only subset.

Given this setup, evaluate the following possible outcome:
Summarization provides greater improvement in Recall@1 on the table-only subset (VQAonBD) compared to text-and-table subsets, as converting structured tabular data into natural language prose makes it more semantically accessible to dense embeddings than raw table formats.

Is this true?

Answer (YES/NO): NO